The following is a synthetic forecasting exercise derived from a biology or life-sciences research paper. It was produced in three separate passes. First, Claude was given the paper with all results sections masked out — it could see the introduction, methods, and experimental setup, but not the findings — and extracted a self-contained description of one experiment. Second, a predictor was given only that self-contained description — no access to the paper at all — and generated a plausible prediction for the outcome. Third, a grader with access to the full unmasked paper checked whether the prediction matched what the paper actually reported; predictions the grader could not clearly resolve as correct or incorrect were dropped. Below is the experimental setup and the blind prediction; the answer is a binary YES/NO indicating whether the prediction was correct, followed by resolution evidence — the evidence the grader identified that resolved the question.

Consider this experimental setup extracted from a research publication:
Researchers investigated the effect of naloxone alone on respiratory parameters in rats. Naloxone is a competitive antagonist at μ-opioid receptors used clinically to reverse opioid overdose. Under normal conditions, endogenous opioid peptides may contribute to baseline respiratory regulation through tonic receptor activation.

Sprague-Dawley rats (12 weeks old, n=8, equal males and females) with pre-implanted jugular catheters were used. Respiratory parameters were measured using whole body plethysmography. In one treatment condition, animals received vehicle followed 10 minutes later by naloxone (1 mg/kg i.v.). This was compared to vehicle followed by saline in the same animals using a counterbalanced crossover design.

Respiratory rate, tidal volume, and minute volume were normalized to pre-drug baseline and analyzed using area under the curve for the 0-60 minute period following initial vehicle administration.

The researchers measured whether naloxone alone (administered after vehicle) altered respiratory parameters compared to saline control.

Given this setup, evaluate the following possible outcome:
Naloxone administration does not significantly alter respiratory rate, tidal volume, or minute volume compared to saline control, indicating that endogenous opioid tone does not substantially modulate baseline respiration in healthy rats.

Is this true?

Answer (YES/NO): YES